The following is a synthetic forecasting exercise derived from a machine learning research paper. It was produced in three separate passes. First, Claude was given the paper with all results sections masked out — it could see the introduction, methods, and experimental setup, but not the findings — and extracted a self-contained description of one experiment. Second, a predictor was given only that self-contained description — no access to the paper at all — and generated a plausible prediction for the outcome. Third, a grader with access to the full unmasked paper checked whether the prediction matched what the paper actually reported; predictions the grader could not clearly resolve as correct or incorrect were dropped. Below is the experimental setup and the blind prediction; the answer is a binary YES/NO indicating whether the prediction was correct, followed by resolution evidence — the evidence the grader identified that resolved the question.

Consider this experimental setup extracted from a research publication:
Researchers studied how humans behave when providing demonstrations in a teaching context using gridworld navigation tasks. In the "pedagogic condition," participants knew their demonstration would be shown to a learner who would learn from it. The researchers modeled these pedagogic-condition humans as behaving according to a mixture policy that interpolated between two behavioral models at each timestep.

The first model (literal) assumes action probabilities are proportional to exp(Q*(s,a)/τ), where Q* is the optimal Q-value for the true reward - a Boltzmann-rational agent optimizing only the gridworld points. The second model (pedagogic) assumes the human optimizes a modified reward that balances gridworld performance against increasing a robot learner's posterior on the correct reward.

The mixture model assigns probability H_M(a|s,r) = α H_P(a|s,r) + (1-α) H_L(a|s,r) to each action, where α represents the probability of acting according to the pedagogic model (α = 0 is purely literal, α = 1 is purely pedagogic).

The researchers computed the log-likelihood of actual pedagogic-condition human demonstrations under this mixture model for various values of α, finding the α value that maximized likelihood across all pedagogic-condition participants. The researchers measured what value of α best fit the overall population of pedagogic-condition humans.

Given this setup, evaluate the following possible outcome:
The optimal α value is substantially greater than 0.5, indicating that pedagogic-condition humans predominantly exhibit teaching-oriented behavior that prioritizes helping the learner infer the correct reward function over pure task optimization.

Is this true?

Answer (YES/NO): NO